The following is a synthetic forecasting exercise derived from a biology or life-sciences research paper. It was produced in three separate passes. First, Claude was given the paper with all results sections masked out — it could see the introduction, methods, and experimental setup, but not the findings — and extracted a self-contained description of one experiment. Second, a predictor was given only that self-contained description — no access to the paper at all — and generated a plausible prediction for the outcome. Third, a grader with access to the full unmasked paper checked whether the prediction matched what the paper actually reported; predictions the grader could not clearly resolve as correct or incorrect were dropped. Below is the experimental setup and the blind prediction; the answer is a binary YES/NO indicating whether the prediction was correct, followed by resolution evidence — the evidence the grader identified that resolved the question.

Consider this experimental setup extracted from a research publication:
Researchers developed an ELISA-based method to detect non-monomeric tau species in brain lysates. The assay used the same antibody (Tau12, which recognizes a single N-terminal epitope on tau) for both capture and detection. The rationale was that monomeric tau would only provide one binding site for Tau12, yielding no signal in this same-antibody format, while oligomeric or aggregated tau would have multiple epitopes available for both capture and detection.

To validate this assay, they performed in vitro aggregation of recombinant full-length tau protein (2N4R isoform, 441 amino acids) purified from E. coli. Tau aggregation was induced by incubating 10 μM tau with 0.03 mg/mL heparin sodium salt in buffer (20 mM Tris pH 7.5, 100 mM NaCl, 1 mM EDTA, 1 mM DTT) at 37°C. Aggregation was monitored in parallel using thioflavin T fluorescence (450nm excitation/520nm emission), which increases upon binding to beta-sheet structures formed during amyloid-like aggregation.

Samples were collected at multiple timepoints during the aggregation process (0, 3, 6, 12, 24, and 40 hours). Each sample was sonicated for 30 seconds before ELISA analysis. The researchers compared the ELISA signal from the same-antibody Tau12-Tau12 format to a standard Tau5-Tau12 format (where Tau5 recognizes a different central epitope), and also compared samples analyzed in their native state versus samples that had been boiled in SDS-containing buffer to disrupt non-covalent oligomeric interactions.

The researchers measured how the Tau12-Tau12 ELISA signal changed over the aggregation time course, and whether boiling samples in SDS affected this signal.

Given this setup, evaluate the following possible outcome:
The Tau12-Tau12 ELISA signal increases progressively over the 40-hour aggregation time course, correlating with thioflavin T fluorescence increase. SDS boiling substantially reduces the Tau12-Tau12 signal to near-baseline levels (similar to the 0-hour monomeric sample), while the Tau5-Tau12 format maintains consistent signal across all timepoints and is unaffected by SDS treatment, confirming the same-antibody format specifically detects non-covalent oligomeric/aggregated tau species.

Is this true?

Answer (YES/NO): NO